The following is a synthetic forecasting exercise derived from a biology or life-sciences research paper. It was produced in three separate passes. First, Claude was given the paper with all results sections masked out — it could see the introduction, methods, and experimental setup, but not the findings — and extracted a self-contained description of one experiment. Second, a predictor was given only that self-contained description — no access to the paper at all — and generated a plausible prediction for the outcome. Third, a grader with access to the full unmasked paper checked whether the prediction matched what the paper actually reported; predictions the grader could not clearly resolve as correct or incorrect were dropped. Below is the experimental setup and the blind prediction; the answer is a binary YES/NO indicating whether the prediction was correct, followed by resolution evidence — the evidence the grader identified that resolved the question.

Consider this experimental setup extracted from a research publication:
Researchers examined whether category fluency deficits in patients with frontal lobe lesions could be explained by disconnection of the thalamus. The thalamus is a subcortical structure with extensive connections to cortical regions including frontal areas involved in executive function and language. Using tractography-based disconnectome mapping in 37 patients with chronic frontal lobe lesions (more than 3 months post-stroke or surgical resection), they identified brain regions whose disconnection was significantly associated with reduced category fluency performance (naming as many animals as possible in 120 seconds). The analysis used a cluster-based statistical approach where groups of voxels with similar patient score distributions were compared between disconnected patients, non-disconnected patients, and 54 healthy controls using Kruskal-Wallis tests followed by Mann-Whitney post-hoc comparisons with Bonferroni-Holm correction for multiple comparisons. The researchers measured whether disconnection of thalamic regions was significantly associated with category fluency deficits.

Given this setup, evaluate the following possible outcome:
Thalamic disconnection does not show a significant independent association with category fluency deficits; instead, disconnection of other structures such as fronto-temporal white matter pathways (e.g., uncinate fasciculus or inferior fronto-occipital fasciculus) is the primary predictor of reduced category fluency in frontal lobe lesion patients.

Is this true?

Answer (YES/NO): NO